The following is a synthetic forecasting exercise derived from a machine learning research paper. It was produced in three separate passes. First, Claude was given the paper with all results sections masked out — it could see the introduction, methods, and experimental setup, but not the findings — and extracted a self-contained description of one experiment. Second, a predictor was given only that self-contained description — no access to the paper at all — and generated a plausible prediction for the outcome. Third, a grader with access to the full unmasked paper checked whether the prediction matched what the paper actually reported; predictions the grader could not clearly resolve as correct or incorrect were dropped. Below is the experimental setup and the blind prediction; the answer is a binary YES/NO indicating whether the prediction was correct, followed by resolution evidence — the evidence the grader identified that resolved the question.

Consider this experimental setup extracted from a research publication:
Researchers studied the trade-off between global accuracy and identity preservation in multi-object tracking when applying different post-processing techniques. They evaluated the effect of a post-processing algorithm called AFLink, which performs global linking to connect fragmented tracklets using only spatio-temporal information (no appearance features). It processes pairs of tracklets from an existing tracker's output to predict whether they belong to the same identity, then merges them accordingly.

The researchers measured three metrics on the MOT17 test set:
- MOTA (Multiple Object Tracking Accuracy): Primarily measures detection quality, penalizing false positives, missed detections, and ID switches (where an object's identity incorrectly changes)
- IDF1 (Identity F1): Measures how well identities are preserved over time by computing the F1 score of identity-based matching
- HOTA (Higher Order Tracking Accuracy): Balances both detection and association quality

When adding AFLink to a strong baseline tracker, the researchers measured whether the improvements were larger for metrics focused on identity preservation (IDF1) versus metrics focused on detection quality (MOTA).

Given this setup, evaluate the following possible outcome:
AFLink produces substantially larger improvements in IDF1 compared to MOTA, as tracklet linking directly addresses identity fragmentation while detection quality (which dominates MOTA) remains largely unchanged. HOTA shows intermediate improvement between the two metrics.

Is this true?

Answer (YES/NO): YES